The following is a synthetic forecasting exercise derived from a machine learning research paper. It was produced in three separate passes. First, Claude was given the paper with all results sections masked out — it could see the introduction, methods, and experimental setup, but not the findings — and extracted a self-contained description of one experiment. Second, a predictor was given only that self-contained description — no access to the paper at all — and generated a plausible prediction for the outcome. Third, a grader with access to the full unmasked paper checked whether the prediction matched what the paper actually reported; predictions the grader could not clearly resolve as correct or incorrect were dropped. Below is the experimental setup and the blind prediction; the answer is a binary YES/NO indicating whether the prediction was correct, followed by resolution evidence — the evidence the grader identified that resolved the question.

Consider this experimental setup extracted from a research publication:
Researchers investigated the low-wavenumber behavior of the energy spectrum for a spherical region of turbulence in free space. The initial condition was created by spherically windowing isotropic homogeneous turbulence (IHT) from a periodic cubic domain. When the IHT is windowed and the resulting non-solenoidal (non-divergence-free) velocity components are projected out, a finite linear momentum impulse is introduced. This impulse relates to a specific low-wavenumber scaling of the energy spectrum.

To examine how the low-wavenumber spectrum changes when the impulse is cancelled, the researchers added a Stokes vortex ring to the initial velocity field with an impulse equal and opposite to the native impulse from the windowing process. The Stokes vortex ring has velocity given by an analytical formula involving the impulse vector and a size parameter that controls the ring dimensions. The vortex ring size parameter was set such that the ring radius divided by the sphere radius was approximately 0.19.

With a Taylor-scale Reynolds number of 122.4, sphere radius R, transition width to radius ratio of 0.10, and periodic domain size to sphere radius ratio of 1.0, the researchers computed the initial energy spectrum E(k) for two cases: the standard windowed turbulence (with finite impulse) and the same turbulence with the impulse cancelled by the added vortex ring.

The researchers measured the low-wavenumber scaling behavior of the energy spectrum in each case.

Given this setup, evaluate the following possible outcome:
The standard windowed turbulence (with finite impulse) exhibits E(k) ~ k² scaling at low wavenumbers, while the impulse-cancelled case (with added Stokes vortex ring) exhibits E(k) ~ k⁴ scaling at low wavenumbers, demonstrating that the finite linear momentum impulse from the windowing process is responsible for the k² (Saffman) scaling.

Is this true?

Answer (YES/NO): YES